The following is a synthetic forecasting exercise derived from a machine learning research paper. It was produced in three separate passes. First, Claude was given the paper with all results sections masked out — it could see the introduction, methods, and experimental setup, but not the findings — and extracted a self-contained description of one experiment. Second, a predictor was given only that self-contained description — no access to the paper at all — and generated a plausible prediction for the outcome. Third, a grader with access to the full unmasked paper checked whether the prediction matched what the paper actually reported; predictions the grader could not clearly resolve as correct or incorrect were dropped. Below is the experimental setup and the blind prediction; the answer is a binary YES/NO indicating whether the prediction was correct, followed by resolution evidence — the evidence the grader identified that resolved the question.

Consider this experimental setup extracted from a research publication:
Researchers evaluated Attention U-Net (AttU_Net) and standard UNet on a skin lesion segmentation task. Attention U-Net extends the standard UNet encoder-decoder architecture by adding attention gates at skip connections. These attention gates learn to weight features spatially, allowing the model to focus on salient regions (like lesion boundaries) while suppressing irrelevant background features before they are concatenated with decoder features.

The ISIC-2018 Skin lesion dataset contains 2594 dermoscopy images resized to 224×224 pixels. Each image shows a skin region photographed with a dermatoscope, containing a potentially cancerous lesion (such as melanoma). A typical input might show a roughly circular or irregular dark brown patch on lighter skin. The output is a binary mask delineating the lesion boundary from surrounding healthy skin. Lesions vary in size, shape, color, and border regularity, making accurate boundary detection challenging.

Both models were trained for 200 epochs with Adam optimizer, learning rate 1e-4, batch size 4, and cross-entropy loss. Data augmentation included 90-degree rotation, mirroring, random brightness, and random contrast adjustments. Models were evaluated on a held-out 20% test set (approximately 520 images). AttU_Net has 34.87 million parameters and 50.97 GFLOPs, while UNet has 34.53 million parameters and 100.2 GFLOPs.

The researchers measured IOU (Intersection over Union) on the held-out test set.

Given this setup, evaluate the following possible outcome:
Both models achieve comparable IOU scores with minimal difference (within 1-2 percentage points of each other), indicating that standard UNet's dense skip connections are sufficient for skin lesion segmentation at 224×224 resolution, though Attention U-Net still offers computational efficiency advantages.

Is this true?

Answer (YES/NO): NO